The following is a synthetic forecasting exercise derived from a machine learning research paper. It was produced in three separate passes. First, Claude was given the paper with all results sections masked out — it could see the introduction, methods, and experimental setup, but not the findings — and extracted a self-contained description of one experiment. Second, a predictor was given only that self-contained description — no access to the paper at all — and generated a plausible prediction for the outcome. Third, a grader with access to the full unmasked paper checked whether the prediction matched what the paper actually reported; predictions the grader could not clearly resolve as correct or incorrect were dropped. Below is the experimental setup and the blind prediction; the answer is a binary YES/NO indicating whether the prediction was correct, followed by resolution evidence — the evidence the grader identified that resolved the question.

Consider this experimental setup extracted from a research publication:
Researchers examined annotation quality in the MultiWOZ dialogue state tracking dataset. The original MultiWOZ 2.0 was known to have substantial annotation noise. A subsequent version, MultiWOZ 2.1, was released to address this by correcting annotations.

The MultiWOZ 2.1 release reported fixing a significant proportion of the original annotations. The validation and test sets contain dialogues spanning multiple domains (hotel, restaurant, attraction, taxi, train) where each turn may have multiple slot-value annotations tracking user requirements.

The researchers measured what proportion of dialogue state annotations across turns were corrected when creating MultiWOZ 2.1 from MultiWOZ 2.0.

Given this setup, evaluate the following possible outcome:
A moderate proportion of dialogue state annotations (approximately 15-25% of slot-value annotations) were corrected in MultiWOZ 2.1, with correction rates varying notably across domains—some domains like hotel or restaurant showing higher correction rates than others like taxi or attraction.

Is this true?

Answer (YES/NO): NO